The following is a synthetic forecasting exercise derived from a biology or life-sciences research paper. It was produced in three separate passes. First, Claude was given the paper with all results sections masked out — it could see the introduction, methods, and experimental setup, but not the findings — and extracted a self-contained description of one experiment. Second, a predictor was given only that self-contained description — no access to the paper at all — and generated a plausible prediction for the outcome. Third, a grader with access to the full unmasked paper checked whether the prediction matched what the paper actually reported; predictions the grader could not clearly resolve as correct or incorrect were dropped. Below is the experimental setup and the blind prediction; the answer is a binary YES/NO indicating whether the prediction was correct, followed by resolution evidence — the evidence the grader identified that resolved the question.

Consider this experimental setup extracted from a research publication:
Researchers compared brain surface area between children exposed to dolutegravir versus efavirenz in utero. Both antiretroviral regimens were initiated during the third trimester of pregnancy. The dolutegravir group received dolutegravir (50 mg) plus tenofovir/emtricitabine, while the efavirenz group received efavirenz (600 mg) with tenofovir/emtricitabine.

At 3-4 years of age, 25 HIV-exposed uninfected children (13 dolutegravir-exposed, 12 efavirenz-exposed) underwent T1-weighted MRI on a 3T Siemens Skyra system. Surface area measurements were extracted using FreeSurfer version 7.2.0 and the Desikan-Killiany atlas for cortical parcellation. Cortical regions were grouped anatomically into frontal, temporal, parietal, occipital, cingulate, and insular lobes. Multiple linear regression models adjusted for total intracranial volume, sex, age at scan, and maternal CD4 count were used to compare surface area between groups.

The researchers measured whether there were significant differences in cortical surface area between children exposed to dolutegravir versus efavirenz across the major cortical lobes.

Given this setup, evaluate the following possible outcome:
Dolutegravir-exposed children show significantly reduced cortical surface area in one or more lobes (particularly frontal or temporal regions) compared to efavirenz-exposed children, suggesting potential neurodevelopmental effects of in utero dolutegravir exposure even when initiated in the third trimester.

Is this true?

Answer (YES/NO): NO